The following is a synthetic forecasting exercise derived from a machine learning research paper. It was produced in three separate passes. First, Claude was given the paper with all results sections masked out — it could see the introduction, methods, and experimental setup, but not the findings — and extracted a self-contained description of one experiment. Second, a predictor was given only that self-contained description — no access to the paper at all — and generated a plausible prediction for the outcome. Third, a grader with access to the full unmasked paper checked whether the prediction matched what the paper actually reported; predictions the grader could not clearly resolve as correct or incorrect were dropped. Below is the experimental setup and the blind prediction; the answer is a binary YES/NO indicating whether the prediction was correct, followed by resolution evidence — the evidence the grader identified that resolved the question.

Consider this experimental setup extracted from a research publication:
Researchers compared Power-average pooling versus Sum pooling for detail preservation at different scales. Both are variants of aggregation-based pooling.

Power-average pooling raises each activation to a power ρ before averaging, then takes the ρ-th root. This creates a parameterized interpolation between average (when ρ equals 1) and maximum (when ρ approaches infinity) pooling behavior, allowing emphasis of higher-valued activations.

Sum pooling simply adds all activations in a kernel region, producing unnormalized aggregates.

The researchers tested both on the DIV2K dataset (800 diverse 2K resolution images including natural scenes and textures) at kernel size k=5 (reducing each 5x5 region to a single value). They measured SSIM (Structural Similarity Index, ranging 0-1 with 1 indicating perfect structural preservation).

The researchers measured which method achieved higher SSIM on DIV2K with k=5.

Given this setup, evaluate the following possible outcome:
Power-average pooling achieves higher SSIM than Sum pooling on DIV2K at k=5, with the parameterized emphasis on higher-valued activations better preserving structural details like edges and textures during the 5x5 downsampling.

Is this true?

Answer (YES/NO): NO